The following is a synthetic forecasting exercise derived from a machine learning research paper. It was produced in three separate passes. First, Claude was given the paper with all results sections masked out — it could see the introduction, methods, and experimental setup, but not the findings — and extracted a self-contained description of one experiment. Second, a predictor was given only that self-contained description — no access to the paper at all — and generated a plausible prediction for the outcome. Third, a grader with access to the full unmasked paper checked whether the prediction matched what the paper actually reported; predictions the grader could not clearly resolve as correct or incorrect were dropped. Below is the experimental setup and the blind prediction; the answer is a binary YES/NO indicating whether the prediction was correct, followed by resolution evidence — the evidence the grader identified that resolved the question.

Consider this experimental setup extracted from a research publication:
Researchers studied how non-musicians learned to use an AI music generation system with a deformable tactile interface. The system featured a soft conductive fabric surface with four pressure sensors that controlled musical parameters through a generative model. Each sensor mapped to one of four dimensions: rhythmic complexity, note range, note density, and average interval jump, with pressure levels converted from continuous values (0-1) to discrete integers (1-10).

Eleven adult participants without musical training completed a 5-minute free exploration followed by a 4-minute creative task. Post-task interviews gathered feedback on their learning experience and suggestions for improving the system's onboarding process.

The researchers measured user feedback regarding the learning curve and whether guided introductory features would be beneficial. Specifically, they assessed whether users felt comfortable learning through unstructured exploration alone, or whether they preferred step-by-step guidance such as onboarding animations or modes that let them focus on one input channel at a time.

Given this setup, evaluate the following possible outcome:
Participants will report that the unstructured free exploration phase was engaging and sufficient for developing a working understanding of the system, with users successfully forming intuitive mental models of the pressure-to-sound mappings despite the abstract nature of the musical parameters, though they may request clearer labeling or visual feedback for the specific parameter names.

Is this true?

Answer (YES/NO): NO